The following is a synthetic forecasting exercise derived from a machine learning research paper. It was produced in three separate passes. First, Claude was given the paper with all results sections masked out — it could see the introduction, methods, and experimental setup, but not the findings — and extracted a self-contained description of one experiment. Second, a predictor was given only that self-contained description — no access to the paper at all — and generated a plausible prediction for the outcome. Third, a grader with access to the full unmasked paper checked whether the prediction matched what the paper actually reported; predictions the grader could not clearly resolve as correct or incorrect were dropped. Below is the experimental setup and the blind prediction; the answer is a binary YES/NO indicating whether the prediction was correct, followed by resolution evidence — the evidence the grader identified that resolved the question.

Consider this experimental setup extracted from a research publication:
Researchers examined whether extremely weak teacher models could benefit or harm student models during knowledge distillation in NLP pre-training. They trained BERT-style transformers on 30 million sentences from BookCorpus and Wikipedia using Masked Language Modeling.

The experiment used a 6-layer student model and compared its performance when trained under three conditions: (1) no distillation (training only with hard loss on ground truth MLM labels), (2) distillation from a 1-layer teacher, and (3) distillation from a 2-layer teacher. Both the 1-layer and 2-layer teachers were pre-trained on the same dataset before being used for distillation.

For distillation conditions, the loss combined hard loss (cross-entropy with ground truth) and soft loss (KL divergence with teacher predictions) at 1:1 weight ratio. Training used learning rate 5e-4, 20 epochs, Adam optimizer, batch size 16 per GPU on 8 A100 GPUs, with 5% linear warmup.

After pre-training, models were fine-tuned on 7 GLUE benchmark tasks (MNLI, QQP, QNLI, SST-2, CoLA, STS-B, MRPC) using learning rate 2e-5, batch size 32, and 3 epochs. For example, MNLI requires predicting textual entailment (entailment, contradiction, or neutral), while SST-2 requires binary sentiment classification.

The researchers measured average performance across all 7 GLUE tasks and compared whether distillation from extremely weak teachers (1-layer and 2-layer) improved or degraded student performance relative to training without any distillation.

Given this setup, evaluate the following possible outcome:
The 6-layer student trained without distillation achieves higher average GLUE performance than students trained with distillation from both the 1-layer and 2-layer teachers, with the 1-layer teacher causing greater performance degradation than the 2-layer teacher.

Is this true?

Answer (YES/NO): YES